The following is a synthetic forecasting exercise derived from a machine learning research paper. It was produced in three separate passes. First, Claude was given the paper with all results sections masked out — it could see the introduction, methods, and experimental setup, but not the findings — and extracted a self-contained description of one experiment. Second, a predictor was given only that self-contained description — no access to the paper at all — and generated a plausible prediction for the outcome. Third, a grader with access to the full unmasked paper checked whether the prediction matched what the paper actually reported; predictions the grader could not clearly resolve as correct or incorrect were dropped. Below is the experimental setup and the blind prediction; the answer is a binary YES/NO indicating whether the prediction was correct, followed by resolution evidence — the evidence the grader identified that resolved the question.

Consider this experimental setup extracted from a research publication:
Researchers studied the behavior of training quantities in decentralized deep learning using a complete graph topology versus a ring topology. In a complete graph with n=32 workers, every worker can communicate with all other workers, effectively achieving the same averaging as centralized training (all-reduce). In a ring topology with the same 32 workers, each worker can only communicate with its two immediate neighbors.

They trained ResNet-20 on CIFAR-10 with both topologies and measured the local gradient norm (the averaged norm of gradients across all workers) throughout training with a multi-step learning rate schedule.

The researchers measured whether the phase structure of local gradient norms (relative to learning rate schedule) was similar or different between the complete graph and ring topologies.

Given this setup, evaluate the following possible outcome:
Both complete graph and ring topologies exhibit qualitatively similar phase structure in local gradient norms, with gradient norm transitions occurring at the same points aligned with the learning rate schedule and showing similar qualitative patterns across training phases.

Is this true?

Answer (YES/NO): YES